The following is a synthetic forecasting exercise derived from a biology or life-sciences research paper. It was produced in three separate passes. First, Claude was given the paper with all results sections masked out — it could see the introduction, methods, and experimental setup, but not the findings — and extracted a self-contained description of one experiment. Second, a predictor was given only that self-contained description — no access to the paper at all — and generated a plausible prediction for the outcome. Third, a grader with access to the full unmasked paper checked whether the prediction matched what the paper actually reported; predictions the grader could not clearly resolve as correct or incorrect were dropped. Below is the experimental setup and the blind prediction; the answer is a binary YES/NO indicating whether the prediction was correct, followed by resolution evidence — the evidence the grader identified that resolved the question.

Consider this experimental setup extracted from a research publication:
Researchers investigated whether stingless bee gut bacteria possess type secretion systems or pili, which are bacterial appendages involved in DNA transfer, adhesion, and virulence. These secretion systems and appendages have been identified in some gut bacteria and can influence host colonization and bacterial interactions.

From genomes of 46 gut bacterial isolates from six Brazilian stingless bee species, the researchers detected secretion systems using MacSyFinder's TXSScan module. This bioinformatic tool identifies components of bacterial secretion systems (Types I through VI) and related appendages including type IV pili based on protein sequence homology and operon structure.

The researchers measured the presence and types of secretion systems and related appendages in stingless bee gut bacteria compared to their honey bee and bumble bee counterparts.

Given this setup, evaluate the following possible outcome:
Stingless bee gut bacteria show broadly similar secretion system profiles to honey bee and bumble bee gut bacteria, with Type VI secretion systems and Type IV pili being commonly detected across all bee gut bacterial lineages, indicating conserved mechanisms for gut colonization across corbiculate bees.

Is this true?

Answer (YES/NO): NO